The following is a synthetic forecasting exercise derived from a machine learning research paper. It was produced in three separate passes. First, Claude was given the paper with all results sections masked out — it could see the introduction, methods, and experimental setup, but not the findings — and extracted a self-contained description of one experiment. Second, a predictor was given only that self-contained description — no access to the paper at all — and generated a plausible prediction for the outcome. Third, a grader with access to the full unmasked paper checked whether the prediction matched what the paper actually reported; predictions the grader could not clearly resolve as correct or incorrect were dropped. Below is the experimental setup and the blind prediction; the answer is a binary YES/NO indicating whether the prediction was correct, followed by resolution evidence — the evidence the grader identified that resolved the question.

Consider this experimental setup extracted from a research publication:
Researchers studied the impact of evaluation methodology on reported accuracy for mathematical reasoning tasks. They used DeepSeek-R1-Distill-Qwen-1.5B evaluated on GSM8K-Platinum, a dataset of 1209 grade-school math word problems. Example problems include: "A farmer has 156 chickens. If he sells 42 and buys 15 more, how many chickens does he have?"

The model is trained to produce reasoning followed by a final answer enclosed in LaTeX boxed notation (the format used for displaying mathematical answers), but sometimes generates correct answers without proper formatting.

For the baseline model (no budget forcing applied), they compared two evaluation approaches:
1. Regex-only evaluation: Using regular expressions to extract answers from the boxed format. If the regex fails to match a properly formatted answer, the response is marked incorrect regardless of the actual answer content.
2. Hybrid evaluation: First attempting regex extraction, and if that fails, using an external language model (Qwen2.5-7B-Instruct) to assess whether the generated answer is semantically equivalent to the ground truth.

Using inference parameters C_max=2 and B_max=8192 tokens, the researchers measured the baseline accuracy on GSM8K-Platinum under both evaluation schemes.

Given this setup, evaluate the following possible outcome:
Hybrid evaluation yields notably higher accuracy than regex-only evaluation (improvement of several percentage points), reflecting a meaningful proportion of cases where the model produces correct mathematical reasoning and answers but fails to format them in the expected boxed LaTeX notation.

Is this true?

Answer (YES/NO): YES